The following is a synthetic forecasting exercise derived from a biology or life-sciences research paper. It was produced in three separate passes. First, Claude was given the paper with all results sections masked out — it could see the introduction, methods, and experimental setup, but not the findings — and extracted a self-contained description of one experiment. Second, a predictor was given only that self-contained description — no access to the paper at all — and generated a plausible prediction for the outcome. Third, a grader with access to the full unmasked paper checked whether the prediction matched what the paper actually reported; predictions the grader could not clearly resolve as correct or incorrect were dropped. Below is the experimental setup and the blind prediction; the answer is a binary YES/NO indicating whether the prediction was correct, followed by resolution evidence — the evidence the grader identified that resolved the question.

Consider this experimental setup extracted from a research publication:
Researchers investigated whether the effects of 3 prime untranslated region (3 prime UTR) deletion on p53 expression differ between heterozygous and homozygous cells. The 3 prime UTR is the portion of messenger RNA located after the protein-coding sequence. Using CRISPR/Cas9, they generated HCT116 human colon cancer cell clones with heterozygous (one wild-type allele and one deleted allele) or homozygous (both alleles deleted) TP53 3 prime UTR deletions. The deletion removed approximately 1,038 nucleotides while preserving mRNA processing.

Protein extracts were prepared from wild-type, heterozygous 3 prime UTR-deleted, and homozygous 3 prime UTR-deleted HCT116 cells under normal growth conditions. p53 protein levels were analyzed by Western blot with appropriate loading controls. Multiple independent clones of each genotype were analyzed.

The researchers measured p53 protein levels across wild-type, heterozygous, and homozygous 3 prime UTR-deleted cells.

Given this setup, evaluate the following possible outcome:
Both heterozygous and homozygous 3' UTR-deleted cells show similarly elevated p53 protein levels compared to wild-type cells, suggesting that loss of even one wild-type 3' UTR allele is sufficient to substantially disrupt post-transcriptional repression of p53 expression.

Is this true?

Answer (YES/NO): NO